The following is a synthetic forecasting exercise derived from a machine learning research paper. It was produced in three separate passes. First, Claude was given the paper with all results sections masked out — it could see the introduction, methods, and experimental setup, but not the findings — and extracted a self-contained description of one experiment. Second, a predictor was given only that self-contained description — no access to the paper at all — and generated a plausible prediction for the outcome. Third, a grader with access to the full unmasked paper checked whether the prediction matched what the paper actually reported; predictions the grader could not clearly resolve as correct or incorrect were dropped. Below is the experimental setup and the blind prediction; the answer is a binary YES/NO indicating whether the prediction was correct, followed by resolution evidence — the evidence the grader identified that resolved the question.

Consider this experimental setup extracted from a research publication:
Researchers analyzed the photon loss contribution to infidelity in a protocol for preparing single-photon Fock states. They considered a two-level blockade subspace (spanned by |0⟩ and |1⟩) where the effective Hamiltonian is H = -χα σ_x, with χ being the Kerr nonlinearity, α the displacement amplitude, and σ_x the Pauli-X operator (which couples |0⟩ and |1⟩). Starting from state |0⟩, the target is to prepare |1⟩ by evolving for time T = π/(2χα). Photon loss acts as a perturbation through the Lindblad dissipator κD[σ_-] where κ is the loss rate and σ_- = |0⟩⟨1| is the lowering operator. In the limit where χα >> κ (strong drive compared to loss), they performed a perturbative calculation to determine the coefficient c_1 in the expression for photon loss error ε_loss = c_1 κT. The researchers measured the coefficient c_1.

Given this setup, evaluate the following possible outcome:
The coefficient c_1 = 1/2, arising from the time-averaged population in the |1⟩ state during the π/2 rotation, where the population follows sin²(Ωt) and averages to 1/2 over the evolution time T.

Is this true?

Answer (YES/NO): NO